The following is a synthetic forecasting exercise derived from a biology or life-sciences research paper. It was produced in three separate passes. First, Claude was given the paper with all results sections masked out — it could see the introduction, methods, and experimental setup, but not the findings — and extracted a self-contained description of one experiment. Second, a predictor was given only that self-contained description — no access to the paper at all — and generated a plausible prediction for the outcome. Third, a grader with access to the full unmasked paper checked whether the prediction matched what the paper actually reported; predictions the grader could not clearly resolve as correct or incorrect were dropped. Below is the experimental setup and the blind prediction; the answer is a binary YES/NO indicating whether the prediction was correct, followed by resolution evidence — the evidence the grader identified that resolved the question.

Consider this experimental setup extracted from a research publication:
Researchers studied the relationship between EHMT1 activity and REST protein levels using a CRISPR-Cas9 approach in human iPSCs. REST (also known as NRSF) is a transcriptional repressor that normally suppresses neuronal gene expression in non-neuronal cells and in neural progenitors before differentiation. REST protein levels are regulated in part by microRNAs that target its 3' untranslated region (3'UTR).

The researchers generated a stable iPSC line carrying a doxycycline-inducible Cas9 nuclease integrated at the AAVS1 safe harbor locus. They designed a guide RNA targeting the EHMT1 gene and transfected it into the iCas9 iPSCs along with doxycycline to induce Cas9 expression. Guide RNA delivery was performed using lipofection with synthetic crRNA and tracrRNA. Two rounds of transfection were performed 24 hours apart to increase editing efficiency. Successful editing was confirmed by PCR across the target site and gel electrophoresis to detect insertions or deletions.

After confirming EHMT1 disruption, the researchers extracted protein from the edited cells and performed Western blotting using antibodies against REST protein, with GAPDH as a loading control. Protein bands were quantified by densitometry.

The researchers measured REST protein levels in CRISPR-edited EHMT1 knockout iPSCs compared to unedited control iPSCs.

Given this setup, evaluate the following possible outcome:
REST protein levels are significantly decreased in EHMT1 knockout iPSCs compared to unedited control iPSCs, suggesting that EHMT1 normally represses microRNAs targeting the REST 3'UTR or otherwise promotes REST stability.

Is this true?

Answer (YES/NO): YES